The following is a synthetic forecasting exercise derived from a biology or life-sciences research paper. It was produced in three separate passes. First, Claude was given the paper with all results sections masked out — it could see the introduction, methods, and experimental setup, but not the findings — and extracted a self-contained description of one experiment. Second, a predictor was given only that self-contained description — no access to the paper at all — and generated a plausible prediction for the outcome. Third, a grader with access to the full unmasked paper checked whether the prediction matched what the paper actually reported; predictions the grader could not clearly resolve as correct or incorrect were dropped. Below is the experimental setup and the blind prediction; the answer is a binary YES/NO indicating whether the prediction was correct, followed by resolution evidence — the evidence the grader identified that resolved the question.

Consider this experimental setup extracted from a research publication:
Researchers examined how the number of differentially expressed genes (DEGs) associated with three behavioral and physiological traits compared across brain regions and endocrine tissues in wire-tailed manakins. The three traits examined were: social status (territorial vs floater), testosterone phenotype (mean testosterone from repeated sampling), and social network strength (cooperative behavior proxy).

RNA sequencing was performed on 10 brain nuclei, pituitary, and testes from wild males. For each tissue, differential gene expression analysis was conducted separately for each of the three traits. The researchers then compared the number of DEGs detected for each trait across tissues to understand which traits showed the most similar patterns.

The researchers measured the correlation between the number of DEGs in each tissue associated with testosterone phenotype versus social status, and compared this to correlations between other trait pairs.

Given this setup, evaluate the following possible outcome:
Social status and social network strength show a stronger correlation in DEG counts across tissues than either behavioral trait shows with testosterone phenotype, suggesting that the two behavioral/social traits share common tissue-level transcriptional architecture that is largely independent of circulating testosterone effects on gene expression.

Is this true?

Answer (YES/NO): NO